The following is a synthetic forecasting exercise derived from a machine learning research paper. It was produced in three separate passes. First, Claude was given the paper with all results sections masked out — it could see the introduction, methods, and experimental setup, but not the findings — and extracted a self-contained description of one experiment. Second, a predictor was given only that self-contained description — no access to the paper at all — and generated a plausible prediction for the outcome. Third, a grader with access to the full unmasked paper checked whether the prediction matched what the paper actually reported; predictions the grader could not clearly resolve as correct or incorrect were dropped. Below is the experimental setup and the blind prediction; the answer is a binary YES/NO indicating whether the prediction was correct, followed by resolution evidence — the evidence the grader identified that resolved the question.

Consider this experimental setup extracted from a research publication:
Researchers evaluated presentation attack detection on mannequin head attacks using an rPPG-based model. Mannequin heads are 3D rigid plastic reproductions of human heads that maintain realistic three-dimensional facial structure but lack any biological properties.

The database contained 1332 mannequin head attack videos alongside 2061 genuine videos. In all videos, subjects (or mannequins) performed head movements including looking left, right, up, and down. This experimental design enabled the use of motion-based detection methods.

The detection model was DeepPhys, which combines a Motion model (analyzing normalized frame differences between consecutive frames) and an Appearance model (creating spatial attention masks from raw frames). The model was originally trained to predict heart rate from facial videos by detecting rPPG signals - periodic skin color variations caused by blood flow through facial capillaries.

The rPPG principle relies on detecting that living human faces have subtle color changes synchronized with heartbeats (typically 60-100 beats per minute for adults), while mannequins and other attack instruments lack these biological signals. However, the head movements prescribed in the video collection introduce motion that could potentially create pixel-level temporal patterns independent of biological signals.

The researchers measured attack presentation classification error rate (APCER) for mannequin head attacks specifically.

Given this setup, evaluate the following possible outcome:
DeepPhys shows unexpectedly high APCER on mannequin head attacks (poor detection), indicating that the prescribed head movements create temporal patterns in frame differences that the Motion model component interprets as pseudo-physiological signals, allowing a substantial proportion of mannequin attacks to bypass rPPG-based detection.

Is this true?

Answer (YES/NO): YES